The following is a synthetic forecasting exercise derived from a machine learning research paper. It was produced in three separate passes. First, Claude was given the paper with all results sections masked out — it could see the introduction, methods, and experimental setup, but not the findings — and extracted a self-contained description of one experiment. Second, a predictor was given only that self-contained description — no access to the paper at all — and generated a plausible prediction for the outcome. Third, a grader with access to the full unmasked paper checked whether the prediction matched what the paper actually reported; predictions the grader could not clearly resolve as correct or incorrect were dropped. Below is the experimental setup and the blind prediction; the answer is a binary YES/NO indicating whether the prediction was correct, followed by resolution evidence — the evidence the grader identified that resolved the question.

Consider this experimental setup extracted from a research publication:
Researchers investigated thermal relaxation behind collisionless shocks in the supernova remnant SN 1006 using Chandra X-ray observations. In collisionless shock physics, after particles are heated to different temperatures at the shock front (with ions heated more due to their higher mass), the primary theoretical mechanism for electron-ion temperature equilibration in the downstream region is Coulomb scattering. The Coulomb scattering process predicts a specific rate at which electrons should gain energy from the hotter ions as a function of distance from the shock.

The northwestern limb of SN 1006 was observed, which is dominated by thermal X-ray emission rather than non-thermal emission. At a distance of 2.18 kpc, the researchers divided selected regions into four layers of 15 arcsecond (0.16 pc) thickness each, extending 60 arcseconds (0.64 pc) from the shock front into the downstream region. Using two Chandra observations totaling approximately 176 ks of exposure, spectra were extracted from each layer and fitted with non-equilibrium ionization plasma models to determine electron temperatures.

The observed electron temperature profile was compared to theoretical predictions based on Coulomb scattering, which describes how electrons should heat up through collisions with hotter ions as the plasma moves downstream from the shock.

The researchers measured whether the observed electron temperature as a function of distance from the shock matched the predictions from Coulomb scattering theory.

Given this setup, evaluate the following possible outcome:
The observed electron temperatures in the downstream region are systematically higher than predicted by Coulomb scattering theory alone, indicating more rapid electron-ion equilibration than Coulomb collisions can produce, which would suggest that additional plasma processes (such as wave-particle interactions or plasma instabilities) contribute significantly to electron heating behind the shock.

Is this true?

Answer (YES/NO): NO